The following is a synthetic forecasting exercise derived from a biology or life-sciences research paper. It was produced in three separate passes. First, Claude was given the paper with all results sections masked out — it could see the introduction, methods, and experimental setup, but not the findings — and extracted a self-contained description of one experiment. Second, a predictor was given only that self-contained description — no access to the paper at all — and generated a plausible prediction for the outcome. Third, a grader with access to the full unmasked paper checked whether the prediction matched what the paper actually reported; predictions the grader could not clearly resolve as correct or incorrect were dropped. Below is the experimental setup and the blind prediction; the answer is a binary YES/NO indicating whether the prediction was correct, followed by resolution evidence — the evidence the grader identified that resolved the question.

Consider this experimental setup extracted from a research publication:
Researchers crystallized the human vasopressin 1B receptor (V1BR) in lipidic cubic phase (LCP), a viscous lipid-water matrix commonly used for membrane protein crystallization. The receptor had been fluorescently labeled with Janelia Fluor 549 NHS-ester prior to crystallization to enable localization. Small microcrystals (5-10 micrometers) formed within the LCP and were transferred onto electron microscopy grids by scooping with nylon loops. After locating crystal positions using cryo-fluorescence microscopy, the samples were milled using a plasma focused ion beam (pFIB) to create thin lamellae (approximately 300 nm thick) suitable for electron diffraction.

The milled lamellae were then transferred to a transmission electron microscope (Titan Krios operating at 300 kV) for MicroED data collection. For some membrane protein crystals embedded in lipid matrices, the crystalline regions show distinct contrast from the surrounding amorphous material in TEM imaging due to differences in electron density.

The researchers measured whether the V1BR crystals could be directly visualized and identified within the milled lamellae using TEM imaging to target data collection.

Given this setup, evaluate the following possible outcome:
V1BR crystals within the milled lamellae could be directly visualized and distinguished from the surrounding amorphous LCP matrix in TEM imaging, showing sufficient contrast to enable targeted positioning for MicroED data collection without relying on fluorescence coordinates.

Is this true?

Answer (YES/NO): NO